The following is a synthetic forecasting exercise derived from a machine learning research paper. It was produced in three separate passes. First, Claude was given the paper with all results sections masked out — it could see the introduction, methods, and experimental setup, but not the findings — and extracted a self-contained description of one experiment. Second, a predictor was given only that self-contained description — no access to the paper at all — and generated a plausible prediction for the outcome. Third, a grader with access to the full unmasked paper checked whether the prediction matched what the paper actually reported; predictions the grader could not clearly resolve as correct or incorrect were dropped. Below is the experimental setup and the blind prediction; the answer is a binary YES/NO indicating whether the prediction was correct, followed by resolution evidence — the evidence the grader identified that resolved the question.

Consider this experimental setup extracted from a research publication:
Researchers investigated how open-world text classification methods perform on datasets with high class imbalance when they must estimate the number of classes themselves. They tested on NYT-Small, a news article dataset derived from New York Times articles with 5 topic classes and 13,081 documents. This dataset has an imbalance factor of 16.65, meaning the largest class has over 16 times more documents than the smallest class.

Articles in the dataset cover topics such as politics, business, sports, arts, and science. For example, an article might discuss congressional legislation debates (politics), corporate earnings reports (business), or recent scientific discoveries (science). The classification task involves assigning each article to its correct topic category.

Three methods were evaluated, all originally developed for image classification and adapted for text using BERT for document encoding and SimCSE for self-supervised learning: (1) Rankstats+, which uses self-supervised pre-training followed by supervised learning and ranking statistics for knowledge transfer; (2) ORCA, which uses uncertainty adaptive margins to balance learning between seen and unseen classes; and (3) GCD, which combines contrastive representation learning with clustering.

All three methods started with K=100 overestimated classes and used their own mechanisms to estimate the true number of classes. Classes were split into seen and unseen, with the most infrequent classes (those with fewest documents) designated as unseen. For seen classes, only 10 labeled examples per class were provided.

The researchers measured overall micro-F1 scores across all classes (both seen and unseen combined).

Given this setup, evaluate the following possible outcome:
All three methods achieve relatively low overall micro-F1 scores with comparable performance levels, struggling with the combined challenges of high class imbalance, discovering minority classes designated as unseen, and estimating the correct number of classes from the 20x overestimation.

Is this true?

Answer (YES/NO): NO